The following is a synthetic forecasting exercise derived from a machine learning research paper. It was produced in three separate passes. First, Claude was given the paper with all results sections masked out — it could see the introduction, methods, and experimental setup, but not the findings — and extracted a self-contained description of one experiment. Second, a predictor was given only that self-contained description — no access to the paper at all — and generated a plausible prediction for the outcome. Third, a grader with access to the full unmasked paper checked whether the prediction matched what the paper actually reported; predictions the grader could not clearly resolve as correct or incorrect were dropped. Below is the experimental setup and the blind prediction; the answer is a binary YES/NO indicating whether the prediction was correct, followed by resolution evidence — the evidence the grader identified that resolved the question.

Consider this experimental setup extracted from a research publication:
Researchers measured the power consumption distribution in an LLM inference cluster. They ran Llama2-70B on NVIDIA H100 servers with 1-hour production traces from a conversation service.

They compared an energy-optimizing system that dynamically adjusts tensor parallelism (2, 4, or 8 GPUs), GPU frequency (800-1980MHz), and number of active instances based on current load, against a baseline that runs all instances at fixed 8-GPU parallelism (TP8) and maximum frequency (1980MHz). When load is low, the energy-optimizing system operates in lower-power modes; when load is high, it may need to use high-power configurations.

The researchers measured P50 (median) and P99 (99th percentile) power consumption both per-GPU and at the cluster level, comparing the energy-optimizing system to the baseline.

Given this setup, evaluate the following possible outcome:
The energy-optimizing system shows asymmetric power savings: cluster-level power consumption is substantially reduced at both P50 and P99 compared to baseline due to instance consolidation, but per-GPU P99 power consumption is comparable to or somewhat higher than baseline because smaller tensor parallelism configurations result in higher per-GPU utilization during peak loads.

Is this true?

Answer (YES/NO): NO